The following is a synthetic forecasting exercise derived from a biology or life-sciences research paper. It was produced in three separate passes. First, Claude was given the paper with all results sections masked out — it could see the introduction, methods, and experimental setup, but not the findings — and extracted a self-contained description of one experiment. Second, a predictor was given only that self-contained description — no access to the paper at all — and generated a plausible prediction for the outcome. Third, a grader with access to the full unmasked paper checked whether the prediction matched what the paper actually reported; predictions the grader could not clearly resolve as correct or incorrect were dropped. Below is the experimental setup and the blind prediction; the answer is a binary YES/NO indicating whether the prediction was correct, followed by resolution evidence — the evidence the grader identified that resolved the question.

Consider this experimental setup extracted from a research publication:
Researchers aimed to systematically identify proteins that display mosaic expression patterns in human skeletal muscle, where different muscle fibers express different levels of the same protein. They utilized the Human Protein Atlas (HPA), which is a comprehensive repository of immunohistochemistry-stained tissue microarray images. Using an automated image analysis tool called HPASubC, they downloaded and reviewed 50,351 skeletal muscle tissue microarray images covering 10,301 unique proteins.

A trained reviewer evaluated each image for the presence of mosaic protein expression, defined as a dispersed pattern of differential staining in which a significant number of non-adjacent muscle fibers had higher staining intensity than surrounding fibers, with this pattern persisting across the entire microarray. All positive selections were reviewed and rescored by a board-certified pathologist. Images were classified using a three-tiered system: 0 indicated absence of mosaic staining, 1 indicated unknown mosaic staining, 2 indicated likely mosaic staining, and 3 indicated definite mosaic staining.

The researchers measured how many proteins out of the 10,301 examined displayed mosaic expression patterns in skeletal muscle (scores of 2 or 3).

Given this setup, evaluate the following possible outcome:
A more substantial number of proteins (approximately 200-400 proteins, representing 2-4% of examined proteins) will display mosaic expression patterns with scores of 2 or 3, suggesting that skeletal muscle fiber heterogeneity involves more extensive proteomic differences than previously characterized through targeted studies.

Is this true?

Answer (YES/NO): NO